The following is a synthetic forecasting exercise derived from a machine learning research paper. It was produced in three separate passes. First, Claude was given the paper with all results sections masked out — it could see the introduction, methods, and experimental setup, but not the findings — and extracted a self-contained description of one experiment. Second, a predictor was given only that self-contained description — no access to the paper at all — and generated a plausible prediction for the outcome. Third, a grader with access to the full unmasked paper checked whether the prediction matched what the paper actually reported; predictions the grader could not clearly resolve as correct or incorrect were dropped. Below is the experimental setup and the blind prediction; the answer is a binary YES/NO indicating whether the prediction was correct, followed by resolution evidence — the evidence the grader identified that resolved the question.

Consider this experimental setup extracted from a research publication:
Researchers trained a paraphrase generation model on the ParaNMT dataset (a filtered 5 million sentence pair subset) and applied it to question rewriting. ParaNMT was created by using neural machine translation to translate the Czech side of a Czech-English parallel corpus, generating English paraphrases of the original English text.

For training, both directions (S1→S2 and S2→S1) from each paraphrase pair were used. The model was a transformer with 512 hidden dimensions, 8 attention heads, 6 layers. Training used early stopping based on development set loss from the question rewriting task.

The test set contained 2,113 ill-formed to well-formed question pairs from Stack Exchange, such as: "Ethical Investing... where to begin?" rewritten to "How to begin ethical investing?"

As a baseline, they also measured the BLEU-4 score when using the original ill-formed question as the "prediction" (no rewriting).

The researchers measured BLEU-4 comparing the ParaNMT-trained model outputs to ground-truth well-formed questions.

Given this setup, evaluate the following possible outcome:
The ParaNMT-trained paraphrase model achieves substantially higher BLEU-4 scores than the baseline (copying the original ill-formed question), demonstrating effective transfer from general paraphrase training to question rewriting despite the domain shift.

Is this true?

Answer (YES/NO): NO